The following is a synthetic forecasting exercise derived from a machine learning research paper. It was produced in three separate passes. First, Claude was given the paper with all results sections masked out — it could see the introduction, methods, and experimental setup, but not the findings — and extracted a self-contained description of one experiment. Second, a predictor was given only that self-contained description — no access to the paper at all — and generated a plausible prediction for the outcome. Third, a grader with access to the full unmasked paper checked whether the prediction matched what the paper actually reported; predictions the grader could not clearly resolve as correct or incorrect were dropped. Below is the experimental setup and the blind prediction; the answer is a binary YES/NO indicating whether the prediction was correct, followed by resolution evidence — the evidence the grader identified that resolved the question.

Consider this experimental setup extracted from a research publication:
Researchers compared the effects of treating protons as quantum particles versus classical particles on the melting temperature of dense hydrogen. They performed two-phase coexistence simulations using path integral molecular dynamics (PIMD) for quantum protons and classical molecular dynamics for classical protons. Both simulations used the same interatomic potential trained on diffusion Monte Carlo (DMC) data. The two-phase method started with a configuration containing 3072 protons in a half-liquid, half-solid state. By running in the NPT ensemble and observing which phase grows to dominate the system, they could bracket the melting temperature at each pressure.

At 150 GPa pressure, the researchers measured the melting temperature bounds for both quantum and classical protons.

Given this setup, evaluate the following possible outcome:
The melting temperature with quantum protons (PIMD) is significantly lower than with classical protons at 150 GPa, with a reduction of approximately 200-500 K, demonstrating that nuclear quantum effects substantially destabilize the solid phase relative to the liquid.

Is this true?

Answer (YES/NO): NO